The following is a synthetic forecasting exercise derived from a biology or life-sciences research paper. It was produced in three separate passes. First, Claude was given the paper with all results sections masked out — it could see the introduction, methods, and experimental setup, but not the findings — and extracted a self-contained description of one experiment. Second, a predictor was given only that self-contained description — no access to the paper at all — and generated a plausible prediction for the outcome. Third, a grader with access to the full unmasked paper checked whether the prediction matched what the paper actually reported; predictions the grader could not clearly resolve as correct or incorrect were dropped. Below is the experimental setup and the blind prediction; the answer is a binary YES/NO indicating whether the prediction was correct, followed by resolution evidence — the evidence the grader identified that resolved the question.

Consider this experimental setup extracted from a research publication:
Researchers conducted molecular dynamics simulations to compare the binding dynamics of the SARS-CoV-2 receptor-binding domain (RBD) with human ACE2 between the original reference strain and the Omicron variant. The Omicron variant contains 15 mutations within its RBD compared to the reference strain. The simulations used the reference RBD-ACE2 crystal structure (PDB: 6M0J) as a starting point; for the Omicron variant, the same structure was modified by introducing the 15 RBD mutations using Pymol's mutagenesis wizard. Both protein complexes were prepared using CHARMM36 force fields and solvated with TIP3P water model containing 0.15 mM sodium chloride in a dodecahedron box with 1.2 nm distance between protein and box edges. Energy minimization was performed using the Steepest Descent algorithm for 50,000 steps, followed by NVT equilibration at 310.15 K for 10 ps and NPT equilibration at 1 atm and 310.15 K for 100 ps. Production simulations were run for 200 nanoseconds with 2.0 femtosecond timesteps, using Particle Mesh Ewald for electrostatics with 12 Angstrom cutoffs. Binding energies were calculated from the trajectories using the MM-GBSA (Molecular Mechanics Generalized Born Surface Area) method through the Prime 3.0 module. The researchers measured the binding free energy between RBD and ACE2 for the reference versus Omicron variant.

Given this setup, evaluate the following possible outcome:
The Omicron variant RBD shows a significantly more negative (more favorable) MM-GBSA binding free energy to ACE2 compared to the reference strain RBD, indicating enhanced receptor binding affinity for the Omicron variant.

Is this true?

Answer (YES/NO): YES